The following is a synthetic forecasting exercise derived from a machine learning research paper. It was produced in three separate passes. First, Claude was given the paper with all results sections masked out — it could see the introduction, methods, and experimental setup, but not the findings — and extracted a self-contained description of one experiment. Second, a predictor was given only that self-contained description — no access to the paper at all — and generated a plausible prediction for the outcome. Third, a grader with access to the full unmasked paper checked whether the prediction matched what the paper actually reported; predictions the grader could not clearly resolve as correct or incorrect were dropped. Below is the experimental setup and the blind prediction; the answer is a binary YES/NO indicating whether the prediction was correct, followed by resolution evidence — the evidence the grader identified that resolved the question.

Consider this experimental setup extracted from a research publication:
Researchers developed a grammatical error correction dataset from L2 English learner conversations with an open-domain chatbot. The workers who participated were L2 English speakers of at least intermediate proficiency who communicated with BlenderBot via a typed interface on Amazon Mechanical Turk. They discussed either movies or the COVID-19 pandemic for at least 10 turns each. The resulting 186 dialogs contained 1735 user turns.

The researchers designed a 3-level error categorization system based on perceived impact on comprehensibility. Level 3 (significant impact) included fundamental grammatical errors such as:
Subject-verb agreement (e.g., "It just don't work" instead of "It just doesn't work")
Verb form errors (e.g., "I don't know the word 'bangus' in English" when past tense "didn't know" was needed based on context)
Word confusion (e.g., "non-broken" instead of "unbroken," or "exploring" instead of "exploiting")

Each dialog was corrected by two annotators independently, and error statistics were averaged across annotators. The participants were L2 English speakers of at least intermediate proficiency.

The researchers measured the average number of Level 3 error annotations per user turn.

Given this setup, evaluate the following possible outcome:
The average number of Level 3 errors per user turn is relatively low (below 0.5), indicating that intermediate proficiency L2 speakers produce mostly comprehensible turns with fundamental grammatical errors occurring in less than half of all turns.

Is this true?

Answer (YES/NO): YES